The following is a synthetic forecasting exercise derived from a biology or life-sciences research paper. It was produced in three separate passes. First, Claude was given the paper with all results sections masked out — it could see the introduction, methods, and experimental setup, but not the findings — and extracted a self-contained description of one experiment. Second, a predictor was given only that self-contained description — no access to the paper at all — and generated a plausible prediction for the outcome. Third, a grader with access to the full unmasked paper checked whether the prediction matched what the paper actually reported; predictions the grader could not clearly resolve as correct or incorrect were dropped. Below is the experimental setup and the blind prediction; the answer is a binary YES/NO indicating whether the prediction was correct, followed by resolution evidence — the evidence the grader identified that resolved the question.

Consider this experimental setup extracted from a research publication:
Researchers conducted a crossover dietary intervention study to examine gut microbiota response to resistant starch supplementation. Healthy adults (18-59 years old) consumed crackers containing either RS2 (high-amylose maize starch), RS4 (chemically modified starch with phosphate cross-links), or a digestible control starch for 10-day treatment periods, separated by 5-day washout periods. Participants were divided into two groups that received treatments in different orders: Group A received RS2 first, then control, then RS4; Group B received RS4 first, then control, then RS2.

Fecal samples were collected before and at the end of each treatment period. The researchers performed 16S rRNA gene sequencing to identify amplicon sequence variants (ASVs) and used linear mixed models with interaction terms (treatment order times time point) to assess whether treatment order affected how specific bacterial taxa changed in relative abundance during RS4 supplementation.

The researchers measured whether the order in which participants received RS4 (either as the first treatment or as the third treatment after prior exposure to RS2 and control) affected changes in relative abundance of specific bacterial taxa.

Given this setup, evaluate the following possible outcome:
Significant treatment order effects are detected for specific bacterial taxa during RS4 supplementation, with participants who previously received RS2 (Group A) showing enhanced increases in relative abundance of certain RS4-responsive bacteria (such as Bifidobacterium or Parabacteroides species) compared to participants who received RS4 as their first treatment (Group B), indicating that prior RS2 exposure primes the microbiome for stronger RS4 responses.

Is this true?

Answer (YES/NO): NO